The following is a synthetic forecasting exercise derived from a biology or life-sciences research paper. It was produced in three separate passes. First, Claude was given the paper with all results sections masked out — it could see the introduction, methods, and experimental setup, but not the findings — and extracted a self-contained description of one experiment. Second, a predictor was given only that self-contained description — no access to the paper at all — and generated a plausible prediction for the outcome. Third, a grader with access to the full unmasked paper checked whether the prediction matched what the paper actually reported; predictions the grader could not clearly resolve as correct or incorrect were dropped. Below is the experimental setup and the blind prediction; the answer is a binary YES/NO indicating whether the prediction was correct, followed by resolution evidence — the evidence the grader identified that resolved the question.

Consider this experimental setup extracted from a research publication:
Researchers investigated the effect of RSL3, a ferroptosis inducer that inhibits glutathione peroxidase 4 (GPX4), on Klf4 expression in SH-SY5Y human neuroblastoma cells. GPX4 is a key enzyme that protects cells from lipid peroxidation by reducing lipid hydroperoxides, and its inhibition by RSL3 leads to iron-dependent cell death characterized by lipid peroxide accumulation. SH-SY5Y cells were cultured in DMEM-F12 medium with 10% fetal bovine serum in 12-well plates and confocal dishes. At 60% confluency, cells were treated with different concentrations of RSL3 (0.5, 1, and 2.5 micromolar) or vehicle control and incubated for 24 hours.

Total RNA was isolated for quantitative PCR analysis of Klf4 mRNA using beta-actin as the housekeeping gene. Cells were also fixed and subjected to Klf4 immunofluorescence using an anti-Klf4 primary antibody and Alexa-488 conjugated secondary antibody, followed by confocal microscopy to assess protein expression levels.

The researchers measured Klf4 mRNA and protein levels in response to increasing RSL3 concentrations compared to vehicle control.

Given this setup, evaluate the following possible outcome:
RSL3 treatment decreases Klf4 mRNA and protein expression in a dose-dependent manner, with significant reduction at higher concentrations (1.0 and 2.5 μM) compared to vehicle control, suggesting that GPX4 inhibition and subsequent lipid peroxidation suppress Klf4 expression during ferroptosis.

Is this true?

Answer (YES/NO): NO